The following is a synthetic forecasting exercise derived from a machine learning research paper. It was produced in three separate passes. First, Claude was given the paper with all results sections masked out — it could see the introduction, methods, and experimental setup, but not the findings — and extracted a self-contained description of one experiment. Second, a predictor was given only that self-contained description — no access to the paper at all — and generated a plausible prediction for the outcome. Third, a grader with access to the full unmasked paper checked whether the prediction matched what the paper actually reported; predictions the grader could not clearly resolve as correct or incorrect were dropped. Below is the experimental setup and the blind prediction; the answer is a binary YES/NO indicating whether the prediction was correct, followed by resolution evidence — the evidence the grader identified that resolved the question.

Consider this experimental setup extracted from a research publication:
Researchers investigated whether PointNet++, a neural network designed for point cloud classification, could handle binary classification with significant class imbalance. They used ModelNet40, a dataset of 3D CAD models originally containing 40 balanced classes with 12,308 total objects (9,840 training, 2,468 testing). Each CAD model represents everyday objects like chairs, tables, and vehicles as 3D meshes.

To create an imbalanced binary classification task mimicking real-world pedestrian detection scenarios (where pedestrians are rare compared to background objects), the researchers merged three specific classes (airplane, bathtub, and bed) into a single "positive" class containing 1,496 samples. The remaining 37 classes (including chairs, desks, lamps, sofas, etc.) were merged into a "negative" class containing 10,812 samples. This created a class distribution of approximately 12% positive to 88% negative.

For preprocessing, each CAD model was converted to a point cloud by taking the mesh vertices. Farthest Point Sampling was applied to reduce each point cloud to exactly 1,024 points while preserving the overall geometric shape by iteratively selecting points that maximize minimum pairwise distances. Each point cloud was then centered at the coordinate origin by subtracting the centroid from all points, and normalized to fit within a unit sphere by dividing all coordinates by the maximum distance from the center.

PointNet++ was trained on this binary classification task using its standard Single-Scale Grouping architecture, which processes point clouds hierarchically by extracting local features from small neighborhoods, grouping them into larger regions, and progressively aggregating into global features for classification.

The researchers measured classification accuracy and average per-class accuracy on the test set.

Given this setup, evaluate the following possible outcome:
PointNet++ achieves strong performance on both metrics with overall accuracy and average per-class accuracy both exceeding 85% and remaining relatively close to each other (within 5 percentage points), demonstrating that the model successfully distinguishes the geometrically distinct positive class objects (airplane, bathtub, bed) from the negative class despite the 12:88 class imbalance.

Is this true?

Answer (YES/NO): YES